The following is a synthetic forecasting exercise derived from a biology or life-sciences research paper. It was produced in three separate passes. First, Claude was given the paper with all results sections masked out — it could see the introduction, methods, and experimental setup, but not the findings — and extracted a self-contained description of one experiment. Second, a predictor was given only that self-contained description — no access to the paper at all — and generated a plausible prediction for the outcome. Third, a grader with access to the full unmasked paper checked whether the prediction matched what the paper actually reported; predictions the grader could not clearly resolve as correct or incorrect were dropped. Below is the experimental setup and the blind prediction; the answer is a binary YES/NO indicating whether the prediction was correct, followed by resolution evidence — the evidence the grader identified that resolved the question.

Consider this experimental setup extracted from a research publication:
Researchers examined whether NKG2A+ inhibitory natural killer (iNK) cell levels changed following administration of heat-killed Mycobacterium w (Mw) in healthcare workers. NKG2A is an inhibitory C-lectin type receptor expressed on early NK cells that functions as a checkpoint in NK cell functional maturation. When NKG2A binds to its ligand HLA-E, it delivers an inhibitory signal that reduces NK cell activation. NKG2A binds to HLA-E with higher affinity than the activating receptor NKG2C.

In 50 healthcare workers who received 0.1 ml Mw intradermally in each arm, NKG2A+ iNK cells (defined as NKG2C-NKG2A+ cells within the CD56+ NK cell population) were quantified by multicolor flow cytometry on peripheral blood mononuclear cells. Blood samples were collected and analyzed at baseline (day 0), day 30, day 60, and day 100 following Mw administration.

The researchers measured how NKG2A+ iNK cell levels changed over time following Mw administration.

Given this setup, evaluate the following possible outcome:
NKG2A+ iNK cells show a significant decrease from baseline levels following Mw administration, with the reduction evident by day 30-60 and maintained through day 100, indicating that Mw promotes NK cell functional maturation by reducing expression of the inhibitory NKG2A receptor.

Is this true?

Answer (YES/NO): YES